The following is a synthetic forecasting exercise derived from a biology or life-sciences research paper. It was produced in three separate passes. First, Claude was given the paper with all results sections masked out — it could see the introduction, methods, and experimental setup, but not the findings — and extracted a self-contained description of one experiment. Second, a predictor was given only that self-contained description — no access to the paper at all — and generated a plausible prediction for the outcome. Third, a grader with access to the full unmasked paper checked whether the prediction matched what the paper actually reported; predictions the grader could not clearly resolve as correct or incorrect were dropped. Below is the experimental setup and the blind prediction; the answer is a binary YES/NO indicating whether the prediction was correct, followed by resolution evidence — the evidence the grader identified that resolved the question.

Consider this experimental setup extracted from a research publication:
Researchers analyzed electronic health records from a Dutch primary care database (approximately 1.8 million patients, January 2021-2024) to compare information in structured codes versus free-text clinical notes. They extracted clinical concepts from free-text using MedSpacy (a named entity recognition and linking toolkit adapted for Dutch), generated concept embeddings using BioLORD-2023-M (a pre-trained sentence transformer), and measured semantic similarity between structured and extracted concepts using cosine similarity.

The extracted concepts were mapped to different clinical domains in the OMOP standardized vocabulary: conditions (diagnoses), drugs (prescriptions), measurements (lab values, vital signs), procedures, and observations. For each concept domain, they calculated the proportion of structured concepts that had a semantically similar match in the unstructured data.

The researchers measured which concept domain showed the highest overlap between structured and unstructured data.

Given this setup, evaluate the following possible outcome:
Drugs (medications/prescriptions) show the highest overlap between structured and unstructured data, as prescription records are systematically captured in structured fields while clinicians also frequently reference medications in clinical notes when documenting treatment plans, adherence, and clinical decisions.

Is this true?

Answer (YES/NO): NO